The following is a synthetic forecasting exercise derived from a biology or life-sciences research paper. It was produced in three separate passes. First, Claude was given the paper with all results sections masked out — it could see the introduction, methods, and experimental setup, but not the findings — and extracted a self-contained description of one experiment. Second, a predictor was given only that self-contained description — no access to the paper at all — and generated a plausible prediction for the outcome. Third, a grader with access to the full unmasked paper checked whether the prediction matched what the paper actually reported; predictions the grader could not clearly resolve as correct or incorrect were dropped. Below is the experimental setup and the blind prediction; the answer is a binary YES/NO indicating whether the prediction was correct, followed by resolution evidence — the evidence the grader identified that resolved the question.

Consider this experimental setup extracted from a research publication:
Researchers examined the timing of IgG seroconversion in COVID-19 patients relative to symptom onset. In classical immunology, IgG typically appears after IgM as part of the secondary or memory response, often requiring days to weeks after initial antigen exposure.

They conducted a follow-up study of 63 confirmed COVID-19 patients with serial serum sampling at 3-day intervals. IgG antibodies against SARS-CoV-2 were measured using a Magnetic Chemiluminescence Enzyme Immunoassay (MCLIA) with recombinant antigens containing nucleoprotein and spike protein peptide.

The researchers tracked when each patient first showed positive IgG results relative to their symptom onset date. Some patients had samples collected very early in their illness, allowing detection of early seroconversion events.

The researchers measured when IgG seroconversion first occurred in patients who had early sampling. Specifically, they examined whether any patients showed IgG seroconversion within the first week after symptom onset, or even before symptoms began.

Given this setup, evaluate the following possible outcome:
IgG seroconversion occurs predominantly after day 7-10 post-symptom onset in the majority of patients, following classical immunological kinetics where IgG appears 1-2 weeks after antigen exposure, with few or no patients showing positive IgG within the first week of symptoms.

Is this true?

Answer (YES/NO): NO